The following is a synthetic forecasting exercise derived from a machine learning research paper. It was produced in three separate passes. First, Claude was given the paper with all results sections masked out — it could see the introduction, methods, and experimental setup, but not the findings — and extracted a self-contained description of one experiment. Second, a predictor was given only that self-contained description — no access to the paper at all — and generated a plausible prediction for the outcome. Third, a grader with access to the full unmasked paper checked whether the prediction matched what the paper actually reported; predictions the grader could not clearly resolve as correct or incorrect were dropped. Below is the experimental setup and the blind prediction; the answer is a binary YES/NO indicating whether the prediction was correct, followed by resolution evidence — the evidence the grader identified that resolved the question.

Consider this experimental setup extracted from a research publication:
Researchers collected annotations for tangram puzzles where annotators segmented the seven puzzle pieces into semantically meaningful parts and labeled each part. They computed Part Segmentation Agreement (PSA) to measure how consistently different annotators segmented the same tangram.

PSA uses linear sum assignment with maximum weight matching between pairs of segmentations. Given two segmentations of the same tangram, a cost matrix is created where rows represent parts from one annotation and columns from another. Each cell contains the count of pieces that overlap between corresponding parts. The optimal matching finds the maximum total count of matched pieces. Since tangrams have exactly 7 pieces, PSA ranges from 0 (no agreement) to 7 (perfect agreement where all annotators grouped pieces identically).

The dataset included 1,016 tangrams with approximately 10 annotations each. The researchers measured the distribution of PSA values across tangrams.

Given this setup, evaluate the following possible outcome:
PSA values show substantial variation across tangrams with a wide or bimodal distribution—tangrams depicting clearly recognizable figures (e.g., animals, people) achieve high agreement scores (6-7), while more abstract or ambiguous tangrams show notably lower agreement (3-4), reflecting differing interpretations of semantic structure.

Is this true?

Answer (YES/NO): NO